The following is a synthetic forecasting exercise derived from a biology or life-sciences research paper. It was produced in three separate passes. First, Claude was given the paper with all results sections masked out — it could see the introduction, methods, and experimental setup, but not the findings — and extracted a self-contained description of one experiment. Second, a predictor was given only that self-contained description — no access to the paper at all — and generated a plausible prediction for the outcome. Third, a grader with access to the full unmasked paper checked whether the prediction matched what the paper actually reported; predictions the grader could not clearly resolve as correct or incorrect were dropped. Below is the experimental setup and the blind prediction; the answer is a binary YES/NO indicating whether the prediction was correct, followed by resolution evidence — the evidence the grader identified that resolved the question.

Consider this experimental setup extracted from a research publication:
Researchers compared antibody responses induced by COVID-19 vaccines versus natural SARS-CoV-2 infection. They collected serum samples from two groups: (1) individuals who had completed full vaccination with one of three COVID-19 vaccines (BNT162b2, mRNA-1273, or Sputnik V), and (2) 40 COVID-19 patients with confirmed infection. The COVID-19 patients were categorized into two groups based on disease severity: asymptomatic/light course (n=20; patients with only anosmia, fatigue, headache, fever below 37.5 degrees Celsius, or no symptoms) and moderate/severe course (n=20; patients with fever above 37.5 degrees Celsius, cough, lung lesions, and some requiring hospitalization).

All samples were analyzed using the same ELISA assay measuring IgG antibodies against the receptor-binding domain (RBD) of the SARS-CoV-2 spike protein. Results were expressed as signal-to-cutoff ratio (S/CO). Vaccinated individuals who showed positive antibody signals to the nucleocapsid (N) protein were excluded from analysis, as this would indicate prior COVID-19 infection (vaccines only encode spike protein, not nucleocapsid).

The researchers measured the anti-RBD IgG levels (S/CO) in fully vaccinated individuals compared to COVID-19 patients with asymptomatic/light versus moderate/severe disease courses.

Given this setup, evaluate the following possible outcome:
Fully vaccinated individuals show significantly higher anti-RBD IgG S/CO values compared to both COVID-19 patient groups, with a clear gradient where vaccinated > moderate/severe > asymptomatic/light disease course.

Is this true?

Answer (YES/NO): NO